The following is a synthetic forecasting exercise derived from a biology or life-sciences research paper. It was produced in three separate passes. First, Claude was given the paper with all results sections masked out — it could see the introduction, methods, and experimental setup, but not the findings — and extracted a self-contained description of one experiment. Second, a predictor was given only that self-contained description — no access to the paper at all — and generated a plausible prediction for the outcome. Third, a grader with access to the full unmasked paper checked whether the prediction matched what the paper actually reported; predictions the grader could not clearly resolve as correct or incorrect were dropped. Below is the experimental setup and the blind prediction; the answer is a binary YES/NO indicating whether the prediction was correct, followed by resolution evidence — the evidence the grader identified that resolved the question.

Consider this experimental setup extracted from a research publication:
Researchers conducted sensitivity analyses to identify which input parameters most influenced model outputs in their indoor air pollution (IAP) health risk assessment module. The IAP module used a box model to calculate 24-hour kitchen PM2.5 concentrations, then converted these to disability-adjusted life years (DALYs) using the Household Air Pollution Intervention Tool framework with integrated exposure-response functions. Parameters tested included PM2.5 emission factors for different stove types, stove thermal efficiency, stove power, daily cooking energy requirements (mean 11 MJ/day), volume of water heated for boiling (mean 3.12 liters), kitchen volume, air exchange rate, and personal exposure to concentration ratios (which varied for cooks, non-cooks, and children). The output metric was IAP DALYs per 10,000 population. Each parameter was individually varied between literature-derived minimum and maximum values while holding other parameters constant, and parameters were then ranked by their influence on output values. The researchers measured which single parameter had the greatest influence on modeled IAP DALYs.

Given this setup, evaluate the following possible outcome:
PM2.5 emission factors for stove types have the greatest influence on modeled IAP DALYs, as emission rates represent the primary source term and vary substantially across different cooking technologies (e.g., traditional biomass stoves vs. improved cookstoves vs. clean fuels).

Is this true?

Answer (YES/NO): YES